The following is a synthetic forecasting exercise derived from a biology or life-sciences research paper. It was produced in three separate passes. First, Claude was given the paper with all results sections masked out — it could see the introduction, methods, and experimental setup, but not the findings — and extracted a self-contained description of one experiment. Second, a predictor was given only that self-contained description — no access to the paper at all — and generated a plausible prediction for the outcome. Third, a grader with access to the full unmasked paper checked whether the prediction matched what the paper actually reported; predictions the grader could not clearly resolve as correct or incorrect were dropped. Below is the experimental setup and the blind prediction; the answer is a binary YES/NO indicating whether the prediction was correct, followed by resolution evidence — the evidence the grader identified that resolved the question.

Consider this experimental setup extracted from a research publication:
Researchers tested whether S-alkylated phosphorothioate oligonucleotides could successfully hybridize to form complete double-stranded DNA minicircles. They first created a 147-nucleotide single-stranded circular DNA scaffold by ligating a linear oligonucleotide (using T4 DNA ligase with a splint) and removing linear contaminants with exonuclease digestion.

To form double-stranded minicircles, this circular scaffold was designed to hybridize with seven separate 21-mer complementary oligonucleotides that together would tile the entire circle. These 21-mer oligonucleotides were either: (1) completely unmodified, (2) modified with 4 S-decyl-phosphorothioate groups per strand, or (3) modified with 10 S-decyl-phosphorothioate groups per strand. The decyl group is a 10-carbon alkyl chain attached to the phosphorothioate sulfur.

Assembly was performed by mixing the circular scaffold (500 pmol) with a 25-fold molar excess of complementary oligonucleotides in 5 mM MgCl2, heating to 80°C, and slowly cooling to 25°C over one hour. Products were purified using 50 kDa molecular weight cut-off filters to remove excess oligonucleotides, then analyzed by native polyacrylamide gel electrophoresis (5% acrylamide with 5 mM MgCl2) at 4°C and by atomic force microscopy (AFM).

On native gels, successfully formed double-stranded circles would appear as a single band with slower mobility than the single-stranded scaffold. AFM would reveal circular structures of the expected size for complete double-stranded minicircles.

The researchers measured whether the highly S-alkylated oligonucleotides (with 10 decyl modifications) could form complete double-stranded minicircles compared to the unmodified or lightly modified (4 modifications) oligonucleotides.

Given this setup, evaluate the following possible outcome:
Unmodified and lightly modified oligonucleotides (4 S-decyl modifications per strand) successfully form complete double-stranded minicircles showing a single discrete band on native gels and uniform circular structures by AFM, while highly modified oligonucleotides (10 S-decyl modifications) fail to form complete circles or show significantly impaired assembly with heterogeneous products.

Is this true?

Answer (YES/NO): YES